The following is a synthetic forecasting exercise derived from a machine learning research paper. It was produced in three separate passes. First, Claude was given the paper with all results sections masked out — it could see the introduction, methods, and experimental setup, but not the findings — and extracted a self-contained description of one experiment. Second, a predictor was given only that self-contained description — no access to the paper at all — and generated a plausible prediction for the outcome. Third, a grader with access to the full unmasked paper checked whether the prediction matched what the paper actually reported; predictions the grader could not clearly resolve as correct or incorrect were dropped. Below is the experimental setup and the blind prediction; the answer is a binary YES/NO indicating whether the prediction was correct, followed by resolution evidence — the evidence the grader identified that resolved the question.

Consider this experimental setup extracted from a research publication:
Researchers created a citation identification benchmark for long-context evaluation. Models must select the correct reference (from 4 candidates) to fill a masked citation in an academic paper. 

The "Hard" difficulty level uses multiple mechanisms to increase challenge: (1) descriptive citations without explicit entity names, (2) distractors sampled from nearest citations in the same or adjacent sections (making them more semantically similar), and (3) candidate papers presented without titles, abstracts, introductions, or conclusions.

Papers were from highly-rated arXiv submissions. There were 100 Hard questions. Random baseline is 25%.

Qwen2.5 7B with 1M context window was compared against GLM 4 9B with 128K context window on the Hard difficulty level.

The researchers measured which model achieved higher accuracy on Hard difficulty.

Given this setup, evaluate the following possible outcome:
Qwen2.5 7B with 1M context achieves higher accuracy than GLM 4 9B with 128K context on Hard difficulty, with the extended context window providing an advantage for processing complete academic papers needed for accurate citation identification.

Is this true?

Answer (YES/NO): NO